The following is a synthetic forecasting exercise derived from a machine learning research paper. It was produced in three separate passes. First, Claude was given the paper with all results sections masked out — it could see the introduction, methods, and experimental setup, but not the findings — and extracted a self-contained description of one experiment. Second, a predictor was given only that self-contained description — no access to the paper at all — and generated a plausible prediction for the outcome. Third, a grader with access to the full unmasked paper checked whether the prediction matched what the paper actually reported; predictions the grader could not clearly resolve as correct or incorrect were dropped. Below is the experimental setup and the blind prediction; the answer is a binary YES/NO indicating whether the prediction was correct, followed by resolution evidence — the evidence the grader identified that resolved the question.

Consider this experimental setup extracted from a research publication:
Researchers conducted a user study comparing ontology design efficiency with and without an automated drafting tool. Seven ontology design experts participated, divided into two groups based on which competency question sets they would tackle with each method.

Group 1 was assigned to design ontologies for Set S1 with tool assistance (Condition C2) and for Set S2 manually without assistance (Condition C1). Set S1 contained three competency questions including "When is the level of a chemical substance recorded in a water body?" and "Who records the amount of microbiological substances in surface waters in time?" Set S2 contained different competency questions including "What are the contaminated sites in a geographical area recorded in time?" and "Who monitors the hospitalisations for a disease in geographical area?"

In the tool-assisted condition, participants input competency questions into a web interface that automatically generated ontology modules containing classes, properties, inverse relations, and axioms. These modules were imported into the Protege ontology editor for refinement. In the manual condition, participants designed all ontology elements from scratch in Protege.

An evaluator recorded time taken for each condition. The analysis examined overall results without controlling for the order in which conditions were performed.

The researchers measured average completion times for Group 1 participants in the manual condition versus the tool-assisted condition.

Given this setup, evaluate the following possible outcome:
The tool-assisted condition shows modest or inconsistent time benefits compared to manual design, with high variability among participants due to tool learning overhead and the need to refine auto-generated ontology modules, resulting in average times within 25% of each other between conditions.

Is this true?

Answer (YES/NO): YES